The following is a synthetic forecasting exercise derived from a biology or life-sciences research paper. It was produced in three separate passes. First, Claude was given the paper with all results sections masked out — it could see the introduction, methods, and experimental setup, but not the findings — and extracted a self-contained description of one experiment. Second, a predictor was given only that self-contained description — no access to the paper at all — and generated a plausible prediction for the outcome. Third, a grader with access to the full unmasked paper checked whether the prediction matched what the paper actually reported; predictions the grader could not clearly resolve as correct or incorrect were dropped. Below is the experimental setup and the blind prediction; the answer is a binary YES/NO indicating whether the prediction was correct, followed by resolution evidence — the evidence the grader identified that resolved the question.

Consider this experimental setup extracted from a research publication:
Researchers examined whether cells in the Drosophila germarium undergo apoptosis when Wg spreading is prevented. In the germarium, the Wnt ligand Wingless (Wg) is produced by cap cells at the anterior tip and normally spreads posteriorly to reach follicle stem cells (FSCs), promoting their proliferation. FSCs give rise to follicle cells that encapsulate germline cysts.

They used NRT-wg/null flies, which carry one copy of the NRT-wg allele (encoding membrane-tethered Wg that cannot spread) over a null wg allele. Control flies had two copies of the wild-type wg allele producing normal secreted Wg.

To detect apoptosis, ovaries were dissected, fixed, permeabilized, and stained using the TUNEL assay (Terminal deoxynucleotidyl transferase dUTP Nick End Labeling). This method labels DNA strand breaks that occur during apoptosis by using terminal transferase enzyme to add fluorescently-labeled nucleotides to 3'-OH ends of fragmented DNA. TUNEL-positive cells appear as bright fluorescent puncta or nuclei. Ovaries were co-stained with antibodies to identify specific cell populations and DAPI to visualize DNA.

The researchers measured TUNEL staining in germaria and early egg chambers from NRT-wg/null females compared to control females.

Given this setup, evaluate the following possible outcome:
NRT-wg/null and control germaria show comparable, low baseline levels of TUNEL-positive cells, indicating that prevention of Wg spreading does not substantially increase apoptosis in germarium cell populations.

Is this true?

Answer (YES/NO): NO